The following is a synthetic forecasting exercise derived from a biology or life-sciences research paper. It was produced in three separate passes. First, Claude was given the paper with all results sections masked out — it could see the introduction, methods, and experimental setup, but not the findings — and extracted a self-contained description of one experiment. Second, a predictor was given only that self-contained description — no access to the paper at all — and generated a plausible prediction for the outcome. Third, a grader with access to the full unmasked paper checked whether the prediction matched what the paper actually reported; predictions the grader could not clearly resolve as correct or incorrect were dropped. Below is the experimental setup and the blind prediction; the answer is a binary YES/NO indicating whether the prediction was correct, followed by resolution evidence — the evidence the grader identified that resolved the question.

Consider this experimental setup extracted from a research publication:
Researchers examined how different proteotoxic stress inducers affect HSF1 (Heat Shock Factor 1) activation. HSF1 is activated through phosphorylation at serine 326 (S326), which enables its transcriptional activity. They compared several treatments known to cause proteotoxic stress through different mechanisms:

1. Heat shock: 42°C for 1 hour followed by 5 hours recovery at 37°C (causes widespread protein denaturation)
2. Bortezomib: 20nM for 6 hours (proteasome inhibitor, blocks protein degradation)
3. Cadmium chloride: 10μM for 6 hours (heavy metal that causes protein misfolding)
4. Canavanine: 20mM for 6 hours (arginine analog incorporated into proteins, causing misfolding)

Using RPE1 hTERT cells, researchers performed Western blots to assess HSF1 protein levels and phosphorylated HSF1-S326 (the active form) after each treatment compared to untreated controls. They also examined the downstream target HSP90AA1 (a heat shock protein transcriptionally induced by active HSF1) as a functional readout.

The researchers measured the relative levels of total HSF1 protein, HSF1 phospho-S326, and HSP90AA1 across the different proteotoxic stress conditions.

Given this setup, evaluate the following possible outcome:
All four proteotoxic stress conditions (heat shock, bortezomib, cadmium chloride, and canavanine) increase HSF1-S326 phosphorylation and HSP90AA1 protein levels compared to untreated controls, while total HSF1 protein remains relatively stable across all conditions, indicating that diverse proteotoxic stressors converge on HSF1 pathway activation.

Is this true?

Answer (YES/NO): NO